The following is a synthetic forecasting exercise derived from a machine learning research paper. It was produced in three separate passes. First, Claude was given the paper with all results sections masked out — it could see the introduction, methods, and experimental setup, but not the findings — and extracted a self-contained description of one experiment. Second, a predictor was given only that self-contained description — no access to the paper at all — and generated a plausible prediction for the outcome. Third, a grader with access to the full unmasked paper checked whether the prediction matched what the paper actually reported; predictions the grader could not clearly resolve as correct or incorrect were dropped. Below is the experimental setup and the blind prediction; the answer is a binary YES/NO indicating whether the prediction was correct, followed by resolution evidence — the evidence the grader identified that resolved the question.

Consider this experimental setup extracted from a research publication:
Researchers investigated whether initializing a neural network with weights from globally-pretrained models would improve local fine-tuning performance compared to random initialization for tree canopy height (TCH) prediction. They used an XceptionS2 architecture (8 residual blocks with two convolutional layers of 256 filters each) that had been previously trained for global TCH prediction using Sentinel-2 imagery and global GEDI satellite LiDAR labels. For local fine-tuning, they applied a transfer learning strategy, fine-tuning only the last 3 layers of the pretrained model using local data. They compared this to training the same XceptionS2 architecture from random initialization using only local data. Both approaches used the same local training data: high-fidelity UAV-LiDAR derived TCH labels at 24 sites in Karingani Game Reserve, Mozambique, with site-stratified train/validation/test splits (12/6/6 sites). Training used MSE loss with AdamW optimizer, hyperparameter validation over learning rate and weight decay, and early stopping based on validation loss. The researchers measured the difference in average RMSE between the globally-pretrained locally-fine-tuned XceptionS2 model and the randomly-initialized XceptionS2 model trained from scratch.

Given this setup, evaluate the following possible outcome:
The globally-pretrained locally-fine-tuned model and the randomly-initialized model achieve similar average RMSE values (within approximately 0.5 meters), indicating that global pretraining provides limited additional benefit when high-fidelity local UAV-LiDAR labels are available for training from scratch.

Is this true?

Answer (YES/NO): YES